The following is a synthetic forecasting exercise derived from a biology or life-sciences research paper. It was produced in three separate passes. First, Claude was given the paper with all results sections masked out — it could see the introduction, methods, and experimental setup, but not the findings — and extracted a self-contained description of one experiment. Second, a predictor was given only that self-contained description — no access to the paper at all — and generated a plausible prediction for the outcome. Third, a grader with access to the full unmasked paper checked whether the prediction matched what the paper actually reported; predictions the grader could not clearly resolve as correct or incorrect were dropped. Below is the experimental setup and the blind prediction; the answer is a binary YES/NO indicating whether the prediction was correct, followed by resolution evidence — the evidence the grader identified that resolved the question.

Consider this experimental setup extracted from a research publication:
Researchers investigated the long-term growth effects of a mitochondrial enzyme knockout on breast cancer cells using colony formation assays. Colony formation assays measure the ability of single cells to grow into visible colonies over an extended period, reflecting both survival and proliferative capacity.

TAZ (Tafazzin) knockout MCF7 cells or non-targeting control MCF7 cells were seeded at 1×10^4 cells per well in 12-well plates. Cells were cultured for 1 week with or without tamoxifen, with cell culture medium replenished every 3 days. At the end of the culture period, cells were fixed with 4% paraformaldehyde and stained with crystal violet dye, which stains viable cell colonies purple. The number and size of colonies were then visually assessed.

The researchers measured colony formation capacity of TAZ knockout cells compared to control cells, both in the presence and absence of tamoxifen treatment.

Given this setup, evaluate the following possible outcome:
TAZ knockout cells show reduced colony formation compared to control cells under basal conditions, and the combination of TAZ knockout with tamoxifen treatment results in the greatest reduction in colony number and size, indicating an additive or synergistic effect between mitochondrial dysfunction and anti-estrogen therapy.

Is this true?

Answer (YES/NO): NO